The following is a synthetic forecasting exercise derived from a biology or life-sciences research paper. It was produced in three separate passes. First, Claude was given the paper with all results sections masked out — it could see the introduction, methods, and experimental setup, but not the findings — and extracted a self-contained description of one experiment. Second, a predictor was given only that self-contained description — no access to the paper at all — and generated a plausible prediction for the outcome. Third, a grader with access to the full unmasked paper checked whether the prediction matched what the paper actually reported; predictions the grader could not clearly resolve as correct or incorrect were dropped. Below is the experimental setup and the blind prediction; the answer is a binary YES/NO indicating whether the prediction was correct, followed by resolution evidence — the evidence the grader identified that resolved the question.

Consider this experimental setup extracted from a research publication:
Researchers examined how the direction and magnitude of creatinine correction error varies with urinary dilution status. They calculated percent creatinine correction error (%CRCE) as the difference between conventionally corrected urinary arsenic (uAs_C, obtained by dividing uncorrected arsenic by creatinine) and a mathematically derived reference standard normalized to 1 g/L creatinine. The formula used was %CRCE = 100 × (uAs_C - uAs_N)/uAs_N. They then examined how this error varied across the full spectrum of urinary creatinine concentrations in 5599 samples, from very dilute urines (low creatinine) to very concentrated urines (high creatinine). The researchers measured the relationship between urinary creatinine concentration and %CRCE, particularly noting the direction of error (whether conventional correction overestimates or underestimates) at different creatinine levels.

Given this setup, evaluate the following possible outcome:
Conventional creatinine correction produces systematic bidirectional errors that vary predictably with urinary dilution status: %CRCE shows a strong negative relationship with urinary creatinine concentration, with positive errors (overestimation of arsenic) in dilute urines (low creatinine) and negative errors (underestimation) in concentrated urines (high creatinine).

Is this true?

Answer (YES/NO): YES